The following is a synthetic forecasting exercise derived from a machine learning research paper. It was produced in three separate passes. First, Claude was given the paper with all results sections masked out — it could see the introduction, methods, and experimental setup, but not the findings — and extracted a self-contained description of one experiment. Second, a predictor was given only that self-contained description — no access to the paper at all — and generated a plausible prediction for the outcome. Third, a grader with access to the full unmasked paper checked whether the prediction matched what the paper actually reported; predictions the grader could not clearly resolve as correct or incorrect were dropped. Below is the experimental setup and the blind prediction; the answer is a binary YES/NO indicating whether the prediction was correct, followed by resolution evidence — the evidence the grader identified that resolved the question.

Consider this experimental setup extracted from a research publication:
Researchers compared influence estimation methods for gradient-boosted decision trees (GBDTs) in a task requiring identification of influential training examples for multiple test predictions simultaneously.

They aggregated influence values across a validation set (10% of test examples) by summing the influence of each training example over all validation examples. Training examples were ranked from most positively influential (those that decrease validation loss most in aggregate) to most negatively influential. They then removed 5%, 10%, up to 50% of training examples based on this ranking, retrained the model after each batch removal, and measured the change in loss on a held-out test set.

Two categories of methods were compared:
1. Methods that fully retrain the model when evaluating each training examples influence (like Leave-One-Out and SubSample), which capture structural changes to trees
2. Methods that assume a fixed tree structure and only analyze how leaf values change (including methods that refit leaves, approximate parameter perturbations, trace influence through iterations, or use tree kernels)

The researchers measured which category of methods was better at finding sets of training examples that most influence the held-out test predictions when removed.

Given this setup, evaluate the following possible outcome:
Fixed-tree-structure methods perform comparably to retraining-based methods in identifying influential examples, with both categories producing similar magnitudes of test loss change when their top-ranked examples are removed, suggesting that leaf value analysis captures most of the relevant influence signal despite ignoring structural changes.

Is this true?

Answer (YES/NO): NO